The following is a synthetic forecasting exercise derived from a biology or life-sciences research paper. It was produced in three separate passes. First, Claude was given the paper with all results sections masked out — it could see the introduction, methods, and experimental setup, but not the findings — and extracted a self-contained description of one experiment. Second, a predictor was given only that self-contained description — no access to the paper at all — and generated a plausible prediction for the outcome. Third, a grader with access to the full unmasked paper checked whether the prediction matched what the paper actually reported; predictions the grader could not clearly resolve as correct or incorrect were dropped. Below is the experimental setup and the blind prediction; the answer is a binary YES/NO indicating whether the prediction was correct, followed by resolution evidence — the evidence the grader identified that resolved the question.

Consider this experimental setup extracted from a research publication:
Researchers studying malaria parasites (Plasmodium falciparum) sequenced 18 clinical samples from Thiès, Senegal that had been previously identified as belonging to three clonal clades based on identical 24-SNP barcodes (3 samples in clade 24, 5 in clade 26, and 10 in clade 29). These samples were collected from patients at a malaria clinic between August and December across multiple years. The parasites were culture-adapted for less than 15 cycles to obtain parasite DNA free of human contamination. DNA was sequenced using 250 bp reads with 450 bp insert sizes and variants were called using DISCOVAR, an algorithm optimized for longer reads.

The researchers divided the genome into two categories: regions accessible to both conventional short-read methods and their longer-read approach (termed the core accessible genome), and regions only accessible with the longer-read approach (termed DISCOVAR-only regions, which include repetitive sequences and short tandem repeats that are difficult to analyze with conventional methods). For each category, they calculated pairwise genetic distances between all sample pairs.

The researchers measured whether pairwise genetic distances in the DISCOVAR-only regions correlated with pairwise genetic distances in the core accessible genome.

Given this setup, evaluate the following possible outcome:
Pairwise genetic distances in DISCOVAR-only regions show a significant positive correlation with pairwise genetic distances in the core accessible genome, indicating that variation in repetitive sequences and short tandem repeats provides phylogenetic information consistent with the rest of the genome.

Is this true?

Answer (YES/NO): YES